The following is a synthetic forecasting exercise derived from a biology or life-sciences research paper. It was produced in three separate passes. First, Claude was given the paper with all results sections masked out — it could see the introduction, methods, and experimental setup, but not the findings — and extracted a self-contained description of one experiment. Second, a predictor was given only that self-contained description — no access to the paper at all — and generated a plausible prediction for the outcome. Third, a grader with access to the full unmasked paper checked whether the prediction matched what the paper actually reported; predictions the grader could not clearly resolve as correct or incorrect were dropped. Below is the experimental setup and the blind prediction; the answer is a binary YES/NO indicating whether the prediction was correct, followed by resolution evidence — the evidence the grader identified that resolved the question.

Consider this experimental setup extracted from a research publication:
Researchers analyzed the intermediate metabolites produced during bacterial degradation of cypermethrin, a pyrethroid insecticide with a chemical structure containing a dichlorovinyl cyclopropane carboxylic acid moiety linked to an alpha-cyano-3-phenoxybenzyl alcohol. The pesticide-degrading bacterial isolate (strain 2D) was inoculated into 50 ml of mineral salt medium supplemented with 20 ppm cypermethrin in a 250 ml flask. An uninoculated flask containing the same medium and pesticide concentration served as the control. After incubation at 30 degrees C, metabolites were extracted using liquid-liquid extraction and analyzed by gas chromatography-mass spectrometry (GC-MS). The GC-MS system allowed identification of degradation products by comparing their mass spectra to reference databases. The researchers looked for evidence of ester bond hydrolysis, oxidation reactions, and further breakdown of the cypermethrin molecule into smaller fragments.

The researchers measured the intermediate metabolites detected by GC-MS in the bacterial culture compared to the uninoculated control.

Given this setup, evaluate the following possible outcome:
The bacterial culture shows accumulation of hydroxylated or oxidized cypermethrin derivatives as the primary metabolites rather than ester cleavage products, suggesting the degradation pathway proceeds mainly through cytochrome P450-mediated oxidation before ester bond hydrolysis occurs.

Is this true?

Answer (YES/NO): NO